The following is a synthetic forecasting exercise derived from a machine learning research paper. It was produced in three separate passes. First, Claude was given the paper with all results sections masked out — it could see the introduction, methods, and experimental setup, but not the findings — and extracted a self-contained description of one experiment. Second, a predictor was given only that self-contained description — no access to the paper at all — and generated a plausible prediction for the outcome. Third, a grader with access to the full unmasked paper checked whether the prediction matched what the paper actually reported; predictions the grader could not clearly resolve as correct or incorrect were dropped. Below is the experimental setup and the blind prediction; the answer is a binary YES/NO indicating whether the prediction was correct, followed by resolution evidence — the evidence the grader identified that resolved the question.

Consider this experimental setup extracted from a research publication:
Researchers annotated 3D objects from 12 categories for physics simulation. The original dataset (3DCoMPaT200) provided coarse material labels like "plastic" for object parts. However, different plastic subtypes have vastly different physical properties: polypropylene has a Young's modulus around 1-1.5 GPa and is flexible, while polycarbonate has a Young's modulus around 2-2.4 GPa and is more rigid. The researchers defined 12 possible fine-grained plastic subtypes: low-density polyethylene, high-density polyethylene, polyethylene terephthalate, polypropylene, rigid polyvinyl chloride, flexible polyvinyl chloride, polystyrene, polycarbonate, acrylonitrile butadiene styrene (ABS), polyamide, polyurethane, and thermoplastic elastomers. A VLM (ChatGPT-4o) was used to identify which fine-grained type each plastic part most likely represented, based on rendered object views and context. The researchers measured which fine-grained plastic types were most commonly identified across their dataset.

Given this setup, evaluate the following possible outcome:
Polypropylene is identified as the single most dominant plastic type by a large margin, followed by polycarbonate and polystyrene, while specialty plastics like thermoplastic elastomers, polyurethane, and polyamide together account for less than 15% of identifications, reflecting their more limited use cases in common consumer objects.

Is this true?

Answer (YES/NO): NO